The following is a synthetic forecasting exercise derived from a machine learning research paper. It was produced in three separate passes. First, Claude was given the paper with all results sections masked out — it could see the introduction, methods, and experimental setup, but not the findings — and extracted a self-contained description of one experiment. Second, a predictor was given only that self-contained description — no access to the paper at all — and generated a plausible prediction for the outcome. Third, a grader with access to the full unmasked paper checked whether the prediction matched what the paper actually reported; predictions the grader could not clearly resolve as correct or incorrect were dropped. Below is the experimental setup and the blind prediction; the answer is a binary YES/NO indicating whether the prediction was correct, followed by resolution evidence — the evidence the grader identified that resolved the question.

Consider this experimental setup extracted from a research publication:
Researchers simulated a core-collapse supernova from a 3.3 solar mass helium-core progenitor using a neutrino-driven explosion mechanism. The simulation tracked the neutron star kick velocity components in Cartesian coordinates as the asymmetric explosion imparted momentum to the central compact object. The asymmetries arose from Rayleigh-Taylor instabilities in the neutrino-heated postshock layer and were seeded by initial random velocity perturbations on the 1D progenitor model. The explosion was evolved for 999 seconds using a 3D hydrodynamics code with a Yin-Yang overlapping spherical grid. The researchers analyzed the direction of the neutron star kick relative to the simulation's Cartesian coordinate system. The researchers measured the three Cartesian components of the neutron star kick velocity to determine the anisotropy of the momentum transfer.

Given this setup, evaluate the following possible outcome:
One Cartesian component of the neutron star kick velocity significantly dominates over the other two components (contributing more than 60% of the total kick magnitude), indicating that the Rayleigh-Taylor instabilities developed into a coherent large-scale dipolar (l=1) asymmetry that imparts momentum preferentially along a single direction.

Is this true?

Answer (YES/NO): YES